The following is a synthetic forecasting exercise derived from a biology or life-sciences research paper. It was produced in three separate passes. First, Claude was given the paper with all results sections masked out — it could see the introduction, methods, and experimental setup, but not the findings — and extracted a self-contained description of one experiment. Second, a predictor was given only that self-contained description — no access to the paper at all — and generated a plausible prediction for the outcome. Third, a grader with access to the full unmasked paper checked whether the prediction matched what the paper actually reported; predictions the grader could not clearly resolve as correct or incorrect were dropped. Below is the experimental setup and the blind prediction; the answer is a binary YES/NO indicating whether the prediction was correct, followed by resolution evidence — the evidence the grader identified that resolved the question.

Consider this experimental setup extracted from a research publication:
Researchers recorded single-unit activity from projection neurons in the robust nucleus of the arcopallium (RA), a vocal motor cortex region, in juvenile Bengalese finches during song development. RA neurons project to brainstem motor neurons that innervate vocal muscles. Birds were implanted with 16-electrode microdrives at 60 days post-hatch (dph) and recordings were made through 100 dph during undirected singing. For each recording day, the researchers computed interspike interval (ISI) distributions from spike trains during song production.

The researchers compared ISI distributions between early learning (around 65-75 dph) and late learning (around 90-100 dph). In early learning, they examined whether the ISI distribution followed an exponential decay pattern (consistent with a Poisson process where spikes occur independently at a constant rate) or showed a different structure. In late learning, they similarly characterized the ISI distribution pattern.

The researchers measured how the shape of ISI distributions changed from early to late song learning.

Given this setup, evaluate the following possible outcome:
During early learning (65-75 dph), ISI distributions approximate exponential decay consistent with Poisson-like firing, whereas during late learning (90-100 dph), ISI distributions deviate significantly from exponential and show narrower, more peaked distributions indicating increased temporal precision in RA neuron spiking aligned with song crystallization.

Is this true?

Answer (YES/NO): NO